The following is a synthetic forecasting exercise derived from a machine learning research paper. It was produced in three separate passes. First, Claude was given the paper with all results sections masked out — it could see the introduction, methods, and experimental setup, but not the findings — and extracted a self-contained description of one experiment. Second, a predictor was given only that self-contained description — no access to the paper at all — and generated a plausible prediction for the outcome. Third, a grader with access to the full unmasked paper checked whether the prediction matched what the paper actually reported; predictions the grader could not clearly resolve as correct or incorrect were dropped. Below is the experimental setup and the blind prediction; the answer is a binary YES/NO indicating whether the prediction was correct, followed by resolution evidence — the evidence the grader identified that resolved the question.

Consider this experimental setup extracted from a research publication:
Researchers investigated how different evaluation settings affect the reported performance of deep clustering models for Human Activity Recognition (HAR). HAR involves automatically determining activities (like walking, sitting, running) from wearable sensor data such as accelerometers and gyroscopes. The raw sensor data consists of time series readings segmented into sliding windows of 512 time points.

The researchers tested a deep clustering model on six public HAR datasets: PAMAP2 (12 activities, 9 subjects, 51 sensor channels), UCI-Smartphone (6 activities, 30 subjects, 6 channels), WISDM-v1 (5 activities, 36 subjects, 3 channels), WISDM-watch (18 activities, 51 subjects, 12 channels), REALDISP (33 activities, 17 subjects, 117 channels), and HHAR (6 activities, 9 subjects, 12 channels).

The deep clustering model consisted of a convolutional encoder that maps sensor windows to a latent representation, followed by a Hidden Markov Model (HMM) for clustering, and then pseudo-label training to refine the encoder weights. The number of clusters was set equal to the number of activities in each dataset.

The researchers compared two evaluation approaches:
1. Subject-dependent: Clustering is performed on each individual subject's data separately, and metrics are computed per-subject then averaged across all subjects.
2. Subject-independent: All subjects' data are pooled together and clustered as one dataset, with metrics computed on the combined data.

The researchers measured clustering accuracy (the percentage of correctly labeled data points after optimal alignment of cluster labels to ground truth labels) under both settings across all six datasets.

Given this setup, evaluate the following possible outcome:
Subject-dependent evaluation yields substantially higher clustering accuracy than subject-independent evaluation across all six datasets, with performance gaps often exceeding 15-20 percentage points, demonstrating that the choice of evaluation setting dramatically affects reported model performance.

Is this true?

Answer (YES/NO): YES